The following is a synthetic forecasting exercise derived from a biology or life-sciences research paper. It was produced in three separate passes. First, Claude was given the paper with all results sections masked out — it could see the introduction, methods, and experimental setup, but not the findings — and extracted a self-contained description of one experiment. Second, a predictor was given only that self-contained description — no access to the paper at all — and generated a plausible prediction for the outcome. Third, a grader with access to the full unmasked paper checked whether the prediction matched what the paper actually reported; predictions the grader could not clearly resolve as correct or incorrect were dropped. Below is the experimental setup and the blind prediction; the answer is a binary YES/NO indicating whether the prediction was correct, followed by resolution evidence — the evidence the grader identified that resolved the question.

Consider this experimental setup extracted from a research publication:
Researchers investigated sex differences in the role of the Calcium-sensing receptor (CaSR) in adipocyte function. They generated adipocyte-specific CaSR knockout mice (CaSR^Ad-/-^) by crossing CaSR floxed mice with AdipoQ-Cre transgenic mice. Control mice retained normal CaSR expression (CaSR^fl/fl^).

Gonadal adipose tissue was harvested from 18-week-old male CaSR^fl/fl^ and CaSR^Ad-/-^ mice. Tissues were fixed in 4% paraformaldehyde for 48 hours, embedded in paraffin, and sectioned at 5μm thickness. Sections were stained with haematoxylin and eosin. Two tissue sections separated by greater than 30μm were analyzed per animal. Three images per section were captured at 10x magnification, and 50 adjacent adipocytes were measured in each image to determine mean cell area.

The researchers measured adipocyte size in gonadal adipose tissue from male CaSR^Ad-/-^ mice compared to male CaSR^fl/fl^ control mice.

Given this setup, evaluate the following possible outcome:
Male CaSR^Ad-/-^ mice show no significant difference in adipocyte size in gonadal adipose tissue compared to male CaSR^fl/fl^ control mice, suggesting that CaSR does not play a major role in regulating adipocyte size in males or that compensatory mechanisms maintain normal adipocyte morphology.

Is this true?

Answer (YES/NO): YES